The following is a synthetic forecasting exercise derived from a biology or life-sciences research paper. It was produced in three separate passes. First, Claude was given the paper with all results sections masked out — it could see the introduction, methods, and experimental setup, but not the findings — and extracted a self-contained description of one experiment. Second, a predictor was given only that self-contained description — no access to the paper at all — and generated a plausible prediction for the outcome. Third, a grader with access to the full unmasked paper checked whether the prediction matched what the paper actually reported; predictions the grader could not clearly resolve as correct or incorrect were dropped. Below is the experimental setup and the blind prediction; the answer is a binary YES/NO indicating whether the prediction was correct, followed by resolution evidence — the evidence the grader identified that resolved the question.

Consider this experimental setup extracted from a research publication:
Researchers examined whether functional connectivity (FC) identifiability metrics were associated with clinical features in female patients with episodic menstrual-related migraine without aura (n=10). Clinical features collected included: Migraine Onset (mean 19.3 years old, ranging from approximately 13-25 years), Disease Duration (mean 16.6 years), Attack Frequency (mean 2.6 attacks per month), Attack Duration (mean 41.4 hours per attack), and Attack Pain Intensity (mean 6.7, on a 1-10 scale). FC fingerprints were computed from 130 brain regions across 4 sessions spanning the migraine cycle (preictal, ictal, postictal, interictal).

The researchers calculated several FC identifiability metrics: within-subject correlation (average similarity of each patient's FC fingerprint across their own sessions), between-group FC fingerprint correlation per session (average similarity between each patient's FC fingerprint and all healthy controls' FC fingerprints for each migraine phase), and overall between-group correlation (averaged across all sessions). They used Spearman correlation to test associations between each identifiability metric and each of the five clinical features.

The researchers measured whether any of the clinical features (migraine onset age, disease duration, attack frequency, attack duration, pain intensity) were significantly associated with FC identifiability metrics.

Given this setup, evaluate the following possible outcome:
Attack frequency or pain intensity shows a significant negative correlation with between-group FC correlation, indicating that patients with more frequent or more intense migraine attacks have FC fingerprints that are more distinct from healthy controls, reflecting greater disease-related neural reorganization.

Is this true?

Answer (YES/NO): NO